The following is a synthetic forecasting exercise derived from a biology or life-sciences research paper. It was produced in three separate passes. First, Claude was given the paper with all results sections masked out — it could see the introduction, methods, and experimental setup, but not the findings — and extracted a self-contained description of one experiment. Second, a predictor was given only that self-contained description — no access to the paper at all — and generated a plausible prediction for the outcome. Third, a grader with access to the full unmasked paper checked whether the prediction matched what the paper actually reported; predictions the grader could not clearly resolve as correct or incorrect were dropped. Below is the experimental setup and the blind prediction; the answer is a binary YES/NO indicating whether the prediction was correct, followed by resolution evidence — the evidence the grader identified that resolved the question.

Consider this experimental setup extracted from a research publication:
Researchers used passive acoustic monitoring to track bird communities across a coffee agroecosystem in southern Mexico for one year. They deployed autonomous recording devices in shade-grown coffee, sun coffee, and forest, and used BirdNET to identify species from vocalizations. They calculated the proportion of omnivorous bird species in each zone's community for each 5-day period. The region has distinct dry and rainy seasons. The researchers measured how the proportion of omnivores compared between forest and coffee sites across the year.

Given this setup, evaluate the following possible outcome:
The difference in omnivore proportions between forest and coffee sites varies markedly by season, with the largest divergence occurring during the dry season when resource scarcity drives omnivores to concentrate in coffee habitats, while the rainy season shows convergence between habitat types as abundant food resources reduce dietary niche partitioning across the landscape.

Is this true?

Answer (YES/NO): NO